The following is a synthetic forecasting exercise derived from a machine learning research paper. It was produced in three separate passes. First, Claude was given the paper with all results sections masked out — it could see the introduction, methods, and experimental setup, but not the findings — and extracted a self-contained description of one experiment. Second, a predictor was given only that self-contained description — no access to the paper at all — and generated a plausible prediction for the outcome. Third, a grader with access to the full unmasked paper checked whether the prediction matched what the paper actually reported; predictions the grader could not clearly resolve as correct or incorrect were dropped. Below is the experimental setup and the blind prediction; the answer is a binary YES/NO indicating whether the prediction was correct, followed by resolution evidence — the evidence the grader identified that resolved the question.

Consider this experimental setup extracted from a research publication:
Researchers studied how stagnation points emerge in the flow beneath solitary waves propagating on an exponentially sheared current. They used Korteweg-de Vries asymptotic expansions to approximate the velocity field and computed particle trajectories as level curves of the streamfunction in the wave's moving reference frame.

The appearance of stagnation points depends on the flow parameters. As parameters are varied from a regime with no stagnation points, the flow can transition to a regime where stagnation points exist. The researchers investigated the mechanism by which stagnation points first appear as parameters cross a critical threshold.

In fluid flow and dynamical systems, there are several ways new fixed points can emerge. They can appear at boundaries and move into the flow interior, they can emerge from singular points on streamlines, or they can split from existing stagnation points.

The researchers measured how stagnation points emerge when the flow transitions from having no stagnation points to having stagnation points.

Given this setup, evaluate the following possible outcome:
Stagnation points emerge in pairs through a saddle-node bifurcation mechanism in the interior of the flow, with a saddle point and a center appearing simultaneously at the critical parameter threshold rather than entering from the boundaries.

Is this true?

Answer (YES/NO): YES